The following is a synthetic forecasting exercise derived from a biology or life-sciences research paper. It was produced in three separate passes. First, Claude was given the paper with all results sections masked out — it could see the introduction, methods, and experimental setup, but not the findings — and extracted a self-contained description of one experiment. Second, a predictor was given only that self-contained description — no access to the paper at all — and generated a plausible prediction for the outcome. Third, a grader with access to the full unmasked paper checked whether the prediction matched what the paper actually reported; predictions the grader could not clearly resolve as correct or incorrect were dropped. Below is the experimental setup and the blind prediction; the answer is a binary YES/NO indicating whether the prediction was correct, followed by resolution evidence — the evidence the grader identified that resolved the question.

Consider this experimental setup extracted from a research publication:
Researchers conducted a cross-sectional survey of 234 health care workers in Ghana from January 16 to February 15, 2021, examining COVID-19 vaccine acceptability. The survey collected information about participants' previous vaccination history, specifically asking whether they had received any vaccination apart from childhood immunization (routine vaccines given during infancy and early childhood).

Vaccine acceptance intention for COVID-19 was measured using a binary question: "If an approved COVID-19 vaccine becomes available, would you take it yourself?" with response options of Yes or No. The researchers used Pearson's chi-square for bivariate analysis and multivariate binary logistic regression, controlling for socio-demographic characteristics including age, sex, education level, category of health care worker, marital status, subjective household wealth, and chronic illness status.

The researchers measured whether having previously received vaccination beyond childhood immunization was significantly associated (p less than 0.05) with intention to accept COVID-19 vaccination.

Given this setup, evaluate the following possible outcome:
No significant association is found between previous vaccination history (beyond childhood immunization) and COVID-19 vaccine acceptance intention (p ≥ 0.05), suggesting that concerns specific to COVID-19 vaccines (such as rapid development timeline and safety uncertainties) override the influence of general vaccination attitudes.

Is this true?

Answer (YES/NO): YES